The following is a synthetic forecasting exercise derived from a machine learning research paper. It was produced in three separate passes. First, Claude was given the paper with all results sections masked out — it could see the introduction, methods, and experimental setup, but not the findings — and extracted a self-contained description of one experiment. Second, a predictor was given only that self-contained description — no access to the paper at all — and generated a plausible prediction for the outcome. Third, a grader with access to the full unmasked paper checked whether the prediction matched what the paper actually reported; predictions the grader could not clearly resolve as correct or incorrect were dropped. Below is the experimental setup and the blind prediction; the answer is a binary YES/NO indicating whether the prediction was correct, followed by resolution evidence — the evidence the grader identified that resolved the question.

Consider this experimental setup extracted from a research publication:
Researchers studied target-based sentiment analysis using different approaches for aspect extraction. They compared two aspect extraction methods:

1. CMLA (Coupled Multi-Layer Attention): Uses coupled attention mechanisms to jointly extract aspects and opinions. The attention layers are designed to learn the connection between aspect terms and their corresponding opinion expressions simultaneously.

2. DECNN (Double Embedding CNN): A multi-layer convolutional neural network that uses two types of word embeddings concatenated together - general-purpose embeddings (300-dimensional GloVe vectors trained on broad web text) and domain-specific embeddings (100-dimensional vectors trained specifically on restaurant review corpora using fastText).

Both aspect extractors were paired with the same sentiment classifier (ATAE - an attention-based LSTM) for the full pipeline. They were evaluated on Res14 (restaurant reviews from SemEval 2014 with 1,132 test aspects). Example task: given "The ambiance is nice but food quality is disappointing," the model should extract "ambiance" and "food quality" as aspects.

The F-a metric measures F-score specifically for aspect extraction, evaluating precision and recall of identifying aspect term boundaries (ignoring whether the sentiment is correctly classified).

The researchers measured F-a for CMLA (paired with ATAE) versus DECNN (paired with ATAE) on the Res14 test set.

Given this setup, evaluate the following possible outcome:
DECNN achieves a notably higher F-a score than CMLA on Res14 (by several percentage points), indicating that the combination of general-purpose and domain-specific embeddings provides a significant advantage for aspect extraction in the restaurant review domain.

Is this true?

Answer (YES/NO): NO